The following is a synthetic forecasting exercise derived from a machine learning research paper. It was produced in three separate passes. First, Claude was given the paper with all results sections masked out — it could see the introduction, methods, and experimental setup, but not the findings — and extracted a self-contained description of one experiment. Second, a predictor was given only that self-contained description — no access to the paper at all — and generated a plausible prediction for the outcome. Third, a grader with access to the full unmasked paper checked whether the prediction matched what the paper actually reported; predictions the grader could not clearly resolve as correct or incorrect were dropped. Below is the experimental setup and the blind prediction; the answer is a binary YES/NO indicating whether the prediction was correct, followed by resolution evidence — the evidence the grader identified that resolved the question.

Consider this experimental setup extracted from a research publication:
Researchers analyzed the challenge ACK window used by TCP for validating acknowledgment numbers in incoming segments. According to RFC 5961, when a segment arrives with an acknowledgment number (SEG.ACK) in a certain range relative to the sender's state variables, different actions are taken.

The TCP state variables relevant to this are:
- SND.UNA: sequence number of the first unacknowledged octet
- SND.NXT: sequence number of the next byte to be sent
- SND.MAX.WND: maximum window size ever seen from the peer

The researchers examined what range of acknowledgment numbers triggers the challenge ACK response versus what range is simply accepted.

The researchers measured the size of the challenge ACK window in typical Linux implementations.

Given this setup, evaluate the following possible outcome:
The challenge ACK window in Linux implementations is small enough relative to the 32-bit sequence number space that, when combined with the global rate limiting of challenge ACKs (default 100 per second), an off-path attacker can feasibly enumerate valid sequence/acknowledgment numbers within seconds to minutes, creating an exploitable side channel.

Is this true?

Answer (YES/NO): NO